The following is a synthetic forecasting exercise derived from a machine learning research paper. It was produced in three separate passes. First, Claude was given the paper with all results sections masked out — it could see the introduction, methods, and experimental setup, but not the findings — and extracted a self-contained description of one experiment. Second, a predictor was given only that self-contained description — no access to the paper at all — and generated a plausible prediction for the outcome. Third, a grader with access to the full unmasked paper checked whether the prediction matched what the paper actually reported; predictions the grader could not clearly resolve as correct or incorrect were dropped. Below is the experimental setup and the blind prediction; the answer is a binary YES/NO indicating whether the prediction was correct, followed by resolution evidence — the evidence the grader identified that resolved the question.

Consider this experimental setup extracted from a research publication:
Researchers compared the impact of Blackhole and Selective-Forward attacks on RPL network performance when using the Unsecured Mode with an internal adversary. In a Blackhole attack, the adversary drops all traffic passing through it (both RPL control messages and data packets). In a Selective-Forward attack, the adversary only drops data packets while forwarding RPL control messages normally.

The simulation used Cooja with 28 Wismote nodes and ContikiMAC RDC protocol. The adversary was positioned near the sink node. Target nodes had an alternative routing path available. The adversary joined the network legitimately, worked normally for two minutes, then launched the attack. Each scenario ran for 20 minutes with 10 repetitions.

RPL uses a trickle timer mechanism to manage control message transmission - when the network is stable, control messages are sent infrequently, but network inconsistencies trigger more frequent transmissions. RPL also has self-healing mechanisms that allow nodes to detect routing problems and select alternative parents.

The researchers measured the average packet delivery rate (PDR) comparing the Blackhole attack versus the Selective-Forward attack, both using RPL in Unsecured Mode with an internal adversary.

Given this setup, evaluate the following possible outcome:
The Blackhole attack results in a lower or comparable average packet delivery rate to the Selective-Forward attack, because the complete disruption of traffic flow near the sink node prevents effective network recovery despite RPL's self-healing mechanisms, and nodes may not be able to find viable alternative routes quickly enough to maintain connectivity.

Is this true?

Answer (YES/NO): NO